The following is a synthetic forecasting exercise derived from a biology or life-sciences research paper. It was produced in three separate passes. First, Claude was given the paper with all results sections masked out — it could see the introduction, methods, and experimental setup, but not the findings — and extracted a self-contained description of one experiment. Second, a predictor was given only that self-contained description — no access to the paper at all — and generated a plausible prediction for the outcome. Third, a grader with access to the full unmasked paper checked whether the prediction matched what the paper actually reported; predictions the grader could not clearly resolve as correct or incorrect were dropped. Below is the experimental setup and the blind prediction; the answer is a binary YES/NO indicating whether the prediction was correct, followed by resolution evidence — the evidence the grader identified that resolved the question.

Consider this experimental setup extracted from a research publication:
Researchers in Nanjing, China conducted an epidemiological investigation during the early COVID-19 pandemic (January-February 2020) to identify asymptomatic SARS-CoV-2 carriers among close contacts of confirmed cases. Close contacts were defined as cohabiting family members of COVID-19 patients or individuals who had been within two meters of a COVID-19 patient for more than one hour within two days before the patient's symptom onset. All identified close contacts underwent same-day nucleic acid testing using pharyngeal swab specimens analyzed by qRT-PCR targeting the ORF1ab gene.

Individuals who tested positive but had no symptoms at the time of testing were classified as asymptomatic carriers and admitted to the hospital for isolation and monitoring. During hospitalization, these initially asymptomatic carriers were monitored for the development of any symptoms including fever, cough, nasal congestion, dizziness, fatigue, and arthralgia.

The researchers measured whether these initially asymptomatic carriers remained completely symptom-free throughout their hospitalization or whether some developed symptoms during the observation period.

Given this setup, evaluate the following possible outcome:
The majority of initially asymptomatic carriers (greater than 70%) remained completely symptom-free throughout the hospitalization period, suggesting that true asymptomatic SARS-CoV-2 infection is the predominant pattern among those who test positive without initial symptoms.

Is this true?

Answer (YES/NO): YES